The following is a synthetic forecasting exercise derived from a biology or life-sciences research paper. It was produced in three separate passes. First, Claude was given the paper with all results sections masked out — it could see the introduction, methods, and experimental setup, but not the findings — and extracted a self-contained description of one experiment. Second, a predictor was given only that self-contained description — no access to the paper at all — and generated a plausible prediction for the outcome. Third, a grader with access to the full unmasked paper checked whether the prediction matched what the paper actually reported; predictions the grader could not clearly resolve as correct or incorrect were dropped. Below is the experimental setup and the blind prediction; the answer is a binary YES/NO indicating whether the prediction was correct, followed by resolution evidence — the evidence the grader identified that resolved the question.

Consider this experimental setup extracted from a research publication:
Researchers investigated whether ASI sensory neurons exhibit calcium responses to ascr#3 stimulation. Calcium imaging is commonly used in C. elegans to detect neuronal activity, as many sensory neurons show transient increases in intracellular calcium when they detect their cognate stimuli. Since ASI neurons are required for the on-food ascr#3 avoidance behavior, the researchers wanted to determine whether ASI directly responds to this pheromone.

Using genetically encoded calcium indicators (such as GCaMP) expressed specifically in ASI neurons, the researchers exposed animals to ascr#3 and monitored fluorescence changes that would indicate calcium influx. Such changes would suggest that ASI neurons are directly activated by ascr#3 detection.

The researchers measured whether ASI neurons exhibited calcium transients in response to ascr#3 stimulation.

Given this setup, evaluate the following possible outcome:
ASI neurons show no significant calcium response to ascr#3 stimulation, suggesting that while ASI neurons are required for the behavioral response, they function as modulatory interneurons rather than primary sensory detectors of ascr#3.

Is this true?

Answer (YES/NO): NO